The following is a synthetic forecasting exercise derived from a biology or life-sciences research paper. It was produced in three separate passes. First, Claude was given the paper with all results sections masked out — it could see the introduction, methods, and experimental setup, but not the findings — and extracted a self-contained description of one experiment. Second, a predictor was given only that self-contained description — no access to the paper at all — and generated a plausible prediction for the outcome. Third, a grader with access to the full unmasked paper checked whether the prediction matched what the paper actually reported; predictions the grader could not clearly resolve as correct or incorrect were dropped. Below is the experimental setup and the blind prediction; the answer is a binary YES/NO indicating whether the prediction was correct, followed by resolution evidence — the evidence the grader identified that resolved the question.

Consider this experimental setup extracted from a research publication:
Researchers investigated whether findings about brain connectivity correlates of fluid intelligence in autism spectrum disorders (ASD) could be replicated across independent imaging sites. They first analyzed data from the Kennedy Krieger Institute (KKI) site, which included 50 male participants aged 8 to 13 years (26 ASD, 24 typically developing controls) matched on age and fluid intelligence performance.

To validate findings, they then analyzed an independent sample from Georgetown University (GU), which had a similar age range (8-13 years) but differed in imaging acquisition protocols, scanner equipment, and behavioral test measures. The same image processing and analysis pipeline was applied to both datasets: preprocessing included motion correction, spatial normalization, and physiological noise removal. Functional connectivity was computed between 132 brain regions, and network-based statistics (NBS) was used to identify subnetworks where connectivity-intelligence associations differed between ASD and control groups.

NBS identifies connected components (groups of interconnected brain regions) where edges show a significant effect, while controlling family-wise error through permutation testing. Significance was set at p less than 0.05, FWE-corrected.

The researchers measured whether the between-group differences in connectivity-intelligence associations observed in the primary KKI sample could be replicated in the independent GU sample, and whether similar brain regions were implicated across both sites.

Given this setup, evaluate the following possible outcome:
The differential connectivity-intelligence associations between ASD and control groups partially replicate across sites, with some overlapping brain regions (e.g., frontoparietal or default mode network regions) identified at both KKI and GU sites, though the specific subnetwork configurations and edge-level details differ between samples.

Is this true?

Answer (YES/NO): YES